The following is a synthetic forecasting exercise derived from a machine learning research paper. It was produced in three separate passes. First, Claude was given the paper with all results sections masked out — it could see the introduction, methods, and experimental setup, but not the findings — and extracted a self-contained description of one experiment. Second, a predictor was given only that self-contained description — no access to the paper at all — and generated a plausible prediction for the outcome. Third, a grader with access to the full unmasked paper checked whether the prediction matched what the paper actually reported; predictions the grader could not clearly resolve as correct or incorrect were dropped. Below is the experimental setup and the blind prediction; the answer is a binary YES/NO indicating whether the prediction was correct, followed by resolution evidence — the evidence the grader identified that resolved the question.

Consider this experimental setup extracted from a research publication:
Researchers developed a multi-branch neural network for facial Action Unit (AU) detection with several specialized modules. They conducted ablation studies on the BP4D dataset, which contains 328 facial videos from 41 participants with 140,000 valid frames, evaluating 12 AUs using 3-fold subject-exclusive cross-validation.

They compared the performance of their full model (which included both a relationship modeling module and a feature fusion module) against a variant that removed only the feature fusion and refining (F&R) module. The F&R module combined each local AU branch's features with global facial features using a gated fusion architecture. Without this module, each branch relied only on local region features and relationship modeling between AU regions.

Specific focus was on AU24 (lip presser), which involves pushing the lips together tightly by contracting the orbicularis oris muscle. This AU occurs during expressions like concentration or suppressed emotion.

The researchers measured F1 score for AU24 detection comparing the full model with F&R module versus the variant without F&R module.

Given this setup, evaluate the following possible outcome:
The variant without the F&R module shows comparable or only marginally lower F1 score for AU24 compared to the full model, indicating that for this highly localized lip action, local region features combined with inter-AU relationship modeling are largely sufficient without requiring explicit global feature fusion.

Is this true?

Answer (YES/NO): NO